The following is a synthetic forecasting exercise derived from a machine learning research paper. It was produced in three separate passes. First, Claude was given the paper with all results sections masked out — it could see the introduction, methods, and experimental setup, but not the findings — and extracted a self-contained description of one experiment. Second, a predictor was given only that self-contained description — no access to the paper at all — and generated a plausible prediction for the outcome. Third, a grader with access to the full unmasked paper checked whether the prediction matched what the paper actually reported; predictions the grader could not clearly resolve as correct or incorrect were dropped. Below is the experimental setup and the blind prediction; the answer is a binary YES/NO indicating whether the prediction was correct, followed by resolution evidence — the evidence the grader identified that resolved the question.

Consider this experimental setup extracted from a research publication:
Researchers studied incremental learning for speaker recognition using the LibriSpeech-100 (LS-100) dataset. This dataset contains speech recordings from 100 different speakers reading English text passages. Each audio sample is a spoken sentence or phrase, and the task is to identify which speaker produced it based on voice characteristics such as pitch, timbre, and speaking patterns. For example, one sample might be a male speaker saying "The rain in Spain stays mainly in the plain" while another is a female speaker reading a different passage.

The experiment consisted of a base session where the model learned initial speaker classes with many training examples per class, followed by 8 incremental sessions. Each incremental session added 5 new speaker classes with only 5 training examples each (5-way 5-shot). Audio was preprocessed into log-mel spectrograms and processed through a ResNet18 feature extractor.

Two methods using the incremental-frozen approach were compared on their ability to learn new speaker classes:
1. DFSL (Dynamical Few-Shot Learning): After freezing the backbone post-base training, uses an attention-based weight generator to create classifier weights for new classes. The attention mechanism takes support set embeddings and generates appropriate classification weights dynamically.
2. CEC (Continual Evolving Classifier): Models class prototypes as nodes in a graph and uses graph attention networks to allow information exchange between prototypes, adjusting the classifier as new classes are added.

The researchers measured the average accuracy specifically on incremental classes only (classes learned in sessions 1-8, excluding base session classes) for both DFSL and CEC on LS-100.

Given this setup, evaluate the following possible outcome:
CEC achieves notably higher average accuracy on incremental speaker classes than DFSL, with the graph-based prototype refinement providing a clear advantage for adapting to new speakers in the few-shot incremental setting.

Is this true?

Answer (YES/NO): YES